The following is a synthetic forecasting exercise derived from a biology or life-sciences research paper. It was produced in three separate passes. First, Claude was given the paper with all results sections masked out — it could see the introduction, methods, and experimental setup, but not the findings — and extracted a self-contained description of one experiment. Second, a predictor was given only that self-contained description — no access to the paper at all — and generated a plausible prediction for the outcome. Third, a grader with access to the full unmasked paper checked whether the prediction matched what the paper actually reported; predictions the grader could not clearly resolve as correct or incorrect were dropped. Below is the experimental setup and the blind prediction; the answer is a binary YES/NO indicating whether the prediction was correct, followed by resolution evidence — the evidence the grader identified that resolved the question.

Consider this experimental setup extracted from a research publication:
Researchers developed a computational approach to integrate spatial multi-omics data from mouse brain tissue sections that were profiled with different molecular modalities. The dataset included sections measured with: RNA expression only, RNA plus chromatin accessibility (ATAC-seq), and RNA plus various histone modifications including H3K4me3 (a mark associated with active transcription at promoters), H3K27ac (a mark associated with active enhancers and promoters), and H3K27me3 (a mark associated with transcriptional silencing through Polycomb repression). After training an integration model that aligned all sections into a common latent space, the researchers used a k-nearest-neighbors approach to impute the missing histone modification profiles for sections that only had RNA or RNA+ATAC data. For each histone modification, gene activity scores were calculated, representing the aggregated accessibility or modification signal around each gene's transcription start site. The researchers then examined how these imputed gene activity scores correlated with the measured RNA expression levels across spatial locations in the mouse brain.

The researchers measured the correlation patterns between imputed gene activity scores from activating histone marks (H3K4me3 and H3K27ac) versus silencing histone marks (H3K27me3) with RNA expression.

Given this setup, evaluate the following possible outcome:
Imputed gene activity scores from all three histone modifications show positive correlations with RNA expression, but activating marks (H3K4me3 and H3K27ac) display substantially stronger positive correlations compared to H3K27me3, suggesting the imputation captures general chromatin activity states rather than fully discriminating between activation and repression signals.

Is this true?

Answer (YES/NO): NO